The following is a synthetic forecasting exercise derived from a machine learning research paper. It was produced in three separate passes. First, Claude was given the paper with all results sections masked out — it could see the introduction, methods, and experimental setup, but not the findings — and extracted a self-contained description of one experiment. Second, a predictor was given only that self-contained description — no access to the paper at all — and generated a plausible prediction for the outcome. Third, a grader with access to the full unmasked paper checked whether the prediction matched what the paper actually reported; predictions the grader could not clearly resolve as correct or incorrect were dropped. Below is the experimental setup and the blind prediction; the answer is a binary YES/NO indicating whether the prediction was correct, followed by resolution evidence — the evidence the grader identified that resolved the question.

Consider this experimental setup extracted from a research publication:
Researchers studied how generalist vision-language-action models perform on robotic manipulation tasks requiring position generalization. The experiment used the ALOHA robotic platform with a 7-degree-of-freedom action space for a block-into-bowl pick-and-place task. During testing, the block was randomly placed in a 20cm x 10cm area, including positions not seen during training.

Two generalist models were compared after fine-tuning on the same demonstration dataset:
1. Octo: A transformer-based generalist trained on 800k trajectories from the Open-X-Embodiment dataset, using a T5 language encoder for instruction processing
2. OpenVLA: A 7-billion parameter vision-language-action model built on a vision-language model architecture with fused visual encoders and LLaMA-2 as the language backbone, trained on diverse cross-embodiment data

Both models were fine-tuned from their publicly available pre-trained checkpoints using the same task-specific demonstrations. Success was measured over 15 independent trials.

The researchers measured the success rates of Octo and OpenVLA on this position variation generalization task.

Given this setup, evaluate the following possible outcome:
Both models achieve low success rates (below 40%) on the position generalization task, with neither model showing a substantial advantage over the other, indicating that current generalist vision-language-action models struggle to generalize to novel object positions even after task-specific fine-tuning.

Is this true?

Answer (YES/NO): YES